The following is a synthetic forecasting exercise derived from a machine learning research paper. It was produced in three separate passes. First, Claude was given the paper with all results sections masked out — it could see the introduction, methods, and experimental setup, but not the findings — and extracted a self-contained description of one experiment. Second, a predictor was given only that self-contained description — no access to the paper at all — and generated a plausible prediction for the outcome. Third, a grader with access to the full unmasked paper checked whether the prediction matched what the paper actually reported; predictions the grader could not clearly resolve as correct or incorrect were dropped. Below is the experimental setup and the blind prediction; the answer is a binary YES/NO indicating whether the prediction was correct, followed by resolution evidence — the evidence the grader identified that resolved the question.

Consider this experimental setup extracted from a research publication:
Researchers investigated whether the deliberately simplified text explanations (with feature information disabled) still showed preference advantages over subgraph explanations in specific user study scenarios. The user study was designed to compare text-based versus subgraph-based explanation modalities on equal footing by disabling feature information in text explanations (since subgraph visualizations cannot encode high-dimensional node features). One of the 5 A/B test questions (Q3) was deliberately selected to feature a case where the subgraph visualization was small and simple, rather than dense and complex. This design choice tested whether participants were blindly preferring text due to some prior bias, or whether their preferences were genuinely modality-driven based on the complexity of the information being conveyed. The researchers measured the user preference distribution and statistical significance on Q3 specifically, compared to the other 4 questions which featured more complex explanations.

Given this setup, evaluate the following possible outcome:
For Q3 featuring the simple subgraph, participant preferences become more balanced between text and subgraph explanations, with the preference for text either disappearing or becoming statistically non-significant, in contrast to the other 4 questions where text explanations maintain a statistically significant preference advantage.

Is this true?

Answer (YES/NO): YES